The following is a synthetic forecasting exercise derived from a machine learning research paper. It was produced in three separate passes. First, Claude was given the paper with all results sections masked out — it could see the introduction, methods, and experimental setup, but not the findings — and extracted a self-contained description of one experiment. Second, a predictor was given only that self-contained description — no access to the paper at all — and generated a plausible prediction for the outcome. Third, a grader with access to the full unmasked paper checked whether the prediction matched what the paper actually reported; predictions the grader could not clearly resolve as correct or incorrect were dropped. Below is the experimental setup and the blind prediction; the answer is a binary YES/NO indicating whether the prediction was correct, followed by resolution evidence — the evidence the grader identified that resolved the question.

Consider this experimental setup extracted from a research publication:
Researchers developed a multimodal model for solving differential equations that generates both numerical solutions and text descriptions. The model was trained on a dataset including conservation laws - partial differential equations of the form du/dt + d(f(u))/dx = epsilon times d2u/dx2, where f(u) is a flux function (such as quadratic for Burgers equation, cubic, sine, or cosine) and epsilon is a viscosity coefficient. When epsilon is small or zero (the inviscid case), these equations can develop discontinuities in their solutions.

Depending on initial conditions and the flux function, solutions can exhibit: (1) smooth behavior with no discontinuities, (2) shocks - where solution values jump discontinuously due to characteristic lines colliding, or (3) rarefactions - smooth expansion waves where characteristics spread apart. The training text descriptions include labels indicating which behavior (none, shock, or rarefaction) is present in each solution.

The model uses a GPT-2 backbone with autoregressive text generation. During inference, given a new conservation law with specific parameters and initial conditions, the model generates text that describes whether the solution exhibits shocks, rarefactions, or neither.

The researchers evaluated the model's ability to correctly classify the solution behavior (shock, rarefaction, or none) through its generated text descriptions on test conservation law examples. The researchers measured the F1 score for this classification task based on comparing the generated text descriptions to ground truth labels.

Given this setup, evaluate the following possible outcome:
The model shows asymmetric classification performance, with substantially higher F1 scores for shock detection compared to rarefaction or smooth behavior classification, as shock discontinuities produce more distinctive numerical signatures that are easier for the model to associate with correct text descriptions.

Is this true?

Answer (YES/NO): NO